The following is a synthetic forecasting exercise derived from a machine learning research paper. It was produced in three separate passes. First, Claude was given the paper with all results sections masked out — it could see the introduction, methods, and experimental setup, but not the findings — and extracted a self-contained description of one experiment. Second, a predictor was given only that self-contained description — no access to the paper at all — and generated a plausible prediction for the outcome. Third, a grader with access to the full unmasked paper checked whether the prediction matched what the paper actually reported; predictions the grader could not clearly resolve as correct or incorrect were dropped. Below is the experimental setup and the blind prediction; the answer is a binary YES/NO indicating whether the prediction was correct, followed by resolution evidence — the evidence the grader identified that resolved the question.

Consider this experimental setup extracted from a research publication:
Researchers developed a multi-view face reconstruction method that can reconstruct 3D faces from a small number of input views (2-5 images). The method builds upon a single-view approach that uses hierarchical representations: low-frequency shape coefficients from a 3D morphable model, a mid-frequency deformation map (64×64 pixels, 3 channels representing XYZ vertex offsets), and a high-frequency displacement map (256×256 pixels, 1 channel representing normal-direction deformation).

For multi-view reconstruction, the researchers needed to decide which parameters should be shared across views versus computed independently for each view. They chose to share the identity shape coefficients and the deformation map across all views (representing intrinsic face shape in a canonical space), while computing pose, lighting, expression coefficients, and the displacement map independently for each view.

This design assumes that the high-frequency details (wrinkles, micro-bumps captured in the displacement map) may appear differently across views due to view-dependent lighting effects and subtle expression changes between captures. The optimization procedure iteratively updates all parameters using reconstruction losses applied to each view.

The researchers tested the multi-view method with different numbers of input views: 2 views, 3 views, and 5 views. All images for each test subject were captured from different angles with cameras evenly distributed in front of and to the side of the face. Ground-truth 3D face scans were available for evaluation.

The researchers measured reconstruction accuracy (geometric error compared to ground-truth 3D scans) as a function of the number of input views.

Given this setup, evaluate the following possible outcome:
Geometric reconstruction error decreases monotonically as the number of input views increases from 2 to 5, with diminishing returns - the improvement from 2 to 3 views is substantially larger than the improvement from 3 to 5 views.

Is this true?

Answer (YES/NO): NO